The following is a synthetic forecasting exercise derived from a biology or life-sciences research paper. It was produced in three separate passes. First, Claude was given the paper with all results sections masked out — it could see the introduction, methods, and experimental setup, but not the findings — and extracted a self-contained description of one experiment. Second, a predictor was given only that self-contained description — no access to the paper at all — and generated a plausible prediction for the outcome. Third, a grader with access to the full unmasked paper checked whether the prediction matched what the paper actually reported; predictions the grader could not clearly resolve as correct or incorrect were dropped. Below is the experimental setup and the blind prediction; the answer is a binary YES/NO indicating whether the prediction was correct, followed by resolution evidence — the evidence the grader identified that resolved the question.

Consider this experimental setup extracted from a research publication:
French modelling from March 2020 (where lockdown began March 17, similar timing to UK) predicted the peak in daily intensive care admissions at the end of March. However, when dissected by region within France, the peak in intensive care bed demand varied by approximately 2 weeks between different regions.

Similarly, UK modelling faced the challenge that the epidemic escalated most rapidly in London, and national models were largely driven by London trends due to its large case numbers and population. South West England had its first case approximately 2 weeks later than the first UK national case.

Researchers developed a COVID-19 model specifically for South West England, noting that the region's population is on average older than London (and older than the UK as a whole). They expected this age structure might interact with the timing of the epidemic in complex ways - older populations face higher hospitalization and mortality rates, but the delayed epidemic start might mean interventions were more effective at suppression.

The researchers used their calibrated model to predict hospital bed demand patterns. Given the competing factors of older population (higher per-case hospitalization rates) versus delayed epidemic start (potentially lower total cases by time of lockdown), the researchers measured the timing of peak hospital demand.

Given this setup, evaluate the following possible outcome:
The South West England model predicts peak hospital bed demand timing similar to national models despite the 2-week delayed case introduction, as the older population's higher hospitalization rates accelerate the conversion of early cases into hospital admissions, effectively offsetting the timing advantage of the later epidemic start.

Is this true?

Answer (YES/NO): NO